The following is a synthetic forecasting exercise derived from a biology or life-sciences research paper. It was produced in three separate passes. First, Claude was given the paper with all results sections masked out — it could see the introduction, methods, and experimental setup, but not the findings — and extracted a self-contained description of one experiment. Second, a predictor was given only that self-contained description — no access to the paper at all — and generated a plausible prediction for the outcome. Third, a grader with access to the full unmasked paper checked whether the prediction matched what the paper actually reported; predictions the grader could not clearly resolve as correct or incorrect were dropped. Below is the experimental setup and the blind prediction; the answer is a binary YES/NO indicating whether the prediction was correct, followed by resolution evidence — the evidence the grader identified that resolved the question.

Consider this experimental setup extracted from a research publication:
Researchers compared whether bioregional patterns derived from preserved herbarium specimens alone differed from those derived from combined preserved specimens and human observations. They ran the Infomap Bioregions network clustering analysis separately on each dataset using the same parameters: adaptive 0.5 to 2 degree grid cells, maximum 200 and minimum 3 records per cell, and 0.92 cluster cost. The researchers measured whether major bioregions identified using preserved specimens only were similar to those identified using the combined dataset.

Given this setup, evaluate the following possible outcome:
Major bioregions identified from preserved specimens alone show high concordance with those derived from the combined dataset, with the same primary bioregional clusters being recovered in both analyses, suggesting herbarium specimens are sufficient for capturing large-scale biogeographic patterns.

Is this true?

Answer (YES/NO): NO